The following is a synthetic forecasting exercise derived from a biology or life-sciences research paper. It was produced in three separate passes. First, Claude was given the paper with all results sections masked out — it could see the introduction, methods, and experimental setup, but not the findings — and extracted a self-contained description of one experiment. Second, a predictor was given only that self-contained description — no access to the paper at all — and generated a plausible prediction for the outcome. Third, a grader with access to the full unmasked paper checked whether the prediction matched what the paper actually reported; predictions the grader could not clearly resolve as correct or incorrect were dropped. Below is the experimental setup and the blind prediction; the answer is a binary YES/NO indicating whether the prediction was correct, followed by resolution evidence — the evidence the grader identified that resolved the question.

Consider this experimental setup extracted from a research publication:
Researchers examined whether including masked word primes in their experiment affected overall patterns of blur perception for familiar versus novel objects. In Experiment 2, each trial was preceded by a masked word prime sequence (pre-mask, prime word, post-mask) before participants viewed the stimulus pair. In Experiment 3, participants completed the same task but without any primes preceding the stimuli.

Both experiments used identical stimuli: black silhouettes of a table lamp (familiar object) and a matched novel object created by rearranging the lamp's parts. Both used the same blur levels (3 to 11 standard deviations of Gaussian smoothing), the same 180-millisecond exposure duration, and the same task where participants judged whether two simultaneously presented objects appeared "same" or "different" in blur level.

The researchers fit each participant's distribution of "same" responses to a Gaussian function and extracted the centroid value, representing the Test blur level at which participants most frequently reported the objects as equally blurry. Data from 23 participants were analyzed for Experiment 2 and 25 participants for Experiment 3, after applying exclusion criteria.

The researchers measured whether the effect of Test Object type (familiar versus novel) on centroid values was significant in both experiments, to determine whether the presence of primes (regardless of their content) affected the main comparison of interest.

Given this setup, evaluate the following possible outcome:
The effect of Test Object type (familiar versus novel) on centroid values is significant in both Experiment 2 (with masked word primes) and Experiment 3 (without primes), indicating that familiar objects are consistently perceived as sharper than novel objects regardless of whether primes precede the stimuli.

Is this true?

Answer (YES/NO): YES